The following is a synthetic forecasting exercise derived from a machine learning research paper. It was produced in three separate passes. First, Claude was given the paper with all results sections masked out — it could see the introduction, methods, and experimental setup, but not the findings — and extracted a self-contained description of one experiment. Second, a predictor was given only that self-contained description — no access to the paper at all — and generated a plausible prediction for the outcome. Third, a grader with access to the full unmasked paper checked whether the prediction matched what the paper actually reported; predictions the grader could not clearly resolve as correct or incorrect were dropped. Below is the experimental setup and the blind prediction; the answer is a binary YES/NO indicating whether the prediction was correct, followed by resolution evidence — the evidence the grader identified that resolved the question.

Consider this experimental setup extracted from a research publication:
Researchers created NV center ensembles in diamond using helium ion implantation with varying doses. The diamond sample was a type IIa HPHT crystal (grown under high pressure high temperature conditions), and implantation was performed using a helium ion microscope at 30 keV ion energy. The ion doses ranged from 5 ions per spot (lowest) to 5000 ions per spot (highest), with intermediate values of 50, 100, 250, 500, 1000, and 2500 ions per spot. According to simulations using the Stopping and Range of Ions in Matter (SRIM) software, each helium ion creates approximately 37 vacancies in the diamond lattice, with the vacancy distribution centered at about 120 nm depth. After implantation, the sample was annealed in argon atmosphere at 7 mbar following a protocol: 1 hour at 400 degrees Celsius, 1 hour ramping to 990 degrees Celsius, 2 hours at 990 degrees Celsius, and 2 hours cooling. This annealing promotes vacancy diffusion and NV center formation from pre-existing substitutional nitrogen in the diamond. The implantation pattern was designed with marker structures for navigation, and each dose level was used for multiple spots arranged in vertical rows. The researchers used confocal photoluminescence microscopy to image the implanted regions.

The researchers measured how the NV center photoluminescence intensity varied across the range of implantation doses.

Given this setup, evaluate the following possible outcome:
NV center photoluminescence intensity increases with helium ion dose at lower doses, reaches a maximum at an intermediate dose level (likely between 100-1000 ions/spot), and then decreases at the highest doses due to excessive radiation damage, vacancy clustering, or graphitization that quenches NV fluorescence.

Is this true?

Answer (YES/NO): NO